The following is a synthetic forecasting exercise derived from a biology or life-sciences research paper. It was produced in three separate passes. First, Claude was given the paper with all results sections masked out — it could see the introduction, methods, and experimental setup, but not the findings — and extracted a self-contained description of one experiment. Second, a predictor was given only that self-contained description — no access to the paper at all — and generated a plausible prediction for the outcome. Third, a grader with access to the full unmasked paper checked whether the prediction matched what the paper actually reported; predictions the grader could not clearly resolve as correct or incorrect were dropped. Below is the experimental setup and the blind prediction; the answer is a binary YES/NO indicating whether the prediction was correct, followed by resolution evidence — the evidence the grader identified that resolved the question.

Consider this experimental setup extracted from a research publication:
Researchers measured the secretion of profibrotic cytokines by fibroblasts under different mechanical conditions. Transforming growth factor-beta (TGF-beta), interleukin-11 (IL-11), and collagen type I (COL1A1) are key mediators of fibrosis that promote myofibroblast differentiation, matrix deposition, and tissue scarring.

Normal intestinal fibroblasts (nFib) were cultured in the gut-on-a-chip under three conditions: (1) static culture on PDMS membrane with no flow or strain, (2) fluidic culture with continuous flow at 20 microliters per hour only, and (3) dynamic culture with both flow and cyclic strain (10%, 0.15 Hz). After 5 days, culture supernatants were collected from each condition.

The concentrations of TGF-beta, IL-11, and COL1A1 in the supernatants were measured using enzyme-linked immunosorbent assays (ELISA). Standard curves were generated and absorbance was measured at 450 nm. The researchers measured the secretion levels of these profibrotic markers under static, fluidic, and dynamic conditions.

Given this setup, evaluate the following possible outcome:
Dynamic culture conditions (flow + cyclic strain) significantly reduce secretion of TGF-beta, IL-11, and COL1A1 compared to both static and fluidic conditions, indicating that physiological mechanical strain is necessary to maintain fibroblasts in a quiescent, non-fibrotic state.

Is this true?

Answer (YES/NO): NO